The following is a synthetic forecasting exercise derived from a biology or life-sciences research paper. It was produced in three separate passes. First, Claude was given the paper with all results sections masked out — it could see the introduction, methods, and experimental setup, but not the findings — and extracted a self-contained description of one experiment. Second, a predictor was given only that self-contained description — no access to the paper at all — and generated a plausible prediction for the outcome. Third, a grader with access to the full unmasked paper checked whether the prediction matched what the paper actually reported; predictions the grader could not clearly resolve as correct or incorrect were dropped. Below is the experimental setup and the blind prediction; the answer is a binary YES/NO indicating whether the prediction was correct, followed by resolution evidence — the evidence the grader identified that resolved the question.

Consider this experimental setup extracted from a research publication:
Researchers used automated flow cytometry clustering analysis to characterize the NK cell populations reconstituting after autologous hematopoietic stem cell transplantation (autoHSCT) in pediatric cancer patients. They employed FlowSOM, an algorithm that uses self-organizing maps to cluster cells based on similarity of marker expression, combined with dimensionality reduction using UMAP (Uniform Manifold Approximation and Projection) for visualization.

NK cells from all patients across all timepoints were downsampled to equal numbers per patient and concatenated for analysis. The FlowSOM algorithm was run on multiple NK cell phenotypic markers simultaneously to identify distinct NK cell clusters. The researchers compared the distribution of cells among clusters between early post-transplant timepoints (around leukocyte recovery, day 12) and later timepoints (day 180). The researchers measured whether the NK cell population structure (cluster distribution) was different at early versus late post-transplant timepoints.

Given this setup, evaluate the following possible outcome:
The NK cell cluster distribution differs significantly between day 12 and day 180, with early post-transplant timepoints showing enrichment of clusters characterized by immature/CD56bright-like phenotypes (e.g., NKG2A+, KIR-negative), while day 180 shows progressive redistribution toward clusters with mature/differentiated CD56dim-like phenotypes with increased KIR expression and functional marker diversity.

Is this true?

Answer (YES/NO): NO